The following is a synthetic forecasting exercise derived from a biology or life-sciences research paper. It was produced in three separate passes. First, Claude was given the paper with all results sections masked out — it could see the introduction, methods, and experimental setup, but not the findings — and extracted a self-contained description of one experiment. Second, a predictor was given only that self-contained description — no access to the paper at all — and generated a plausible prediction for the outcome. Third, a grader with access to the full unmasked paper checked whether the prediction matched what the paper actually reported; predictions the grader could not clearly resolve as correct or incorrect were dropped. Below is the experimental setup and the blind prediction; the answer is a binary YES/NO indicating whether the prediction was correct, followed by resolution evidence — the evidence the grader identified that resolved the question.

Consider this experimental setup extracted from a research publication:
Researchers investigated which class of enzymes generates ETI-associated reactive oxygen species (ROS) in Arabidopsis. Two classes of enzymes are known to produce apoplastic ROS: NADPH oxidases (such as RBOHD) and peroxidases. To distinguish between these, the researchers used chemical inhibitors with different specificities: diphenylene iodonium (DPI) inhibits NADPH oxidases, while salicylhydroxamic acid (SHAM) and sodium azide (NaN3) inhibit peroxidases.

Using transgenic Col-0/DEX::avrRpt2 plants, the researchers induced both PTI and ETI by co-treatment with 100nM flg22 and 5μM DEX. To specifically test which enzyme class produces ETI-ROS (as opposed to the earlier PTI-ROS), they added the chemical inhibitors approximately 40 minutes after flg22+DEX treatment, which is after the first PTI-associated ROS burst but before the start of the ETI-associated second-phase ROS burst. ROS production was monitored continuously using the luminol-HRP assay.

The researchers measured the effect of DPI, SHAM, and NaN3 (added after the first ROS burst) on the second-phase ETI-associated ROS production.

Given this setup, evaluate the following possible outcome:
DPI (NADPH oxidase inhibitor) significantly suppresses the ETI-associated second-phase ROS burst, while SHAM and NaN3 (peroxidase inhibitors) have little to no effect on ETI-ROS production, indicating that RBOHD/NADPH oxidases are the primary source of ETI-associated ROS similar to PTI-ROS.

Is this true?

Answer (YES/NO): YES